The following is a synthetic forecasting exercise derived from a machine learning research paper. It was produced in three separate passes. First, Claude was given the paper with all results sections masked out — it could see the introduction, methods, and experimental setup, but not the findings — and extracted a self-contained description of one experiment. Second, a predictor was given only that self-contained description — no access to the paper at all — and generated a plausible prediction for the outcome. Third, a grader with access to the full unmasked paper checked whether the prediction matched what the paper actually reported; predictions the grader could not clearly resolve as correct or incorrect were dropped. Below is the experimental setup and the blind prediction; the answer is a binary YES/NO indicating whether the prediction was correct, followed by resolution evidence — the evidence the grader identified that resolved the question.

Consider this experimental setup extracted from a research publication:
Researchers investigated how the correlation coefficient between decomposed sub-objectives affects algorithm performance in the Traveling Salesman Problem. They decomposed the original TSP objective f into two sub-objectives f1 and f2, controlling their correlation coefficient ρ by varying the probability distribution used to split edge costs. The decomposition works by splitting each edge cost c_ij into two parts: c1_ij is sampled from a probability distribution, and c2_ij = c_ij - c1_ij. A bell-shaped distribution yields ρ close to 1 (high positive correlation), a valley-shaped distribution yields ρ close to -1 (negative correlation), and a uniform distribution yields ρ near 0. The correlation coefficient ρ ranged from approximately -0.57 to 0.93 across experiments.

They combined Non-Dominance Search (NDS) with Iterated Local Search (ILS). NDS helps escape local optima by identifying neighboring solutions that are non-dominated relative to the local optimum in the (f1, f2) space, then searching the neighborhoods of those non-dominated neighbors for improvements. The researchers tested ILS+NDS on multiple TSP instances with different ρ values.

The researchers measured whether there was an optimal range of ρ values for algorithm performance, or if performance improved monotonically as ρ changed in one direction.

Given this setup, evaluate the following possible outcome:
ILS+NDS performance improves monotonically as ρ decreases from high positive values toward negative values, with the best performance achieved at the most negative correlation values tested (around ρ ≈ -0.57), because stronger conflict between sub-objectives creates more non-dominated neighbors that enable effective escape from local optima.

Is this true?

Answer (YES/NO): NO